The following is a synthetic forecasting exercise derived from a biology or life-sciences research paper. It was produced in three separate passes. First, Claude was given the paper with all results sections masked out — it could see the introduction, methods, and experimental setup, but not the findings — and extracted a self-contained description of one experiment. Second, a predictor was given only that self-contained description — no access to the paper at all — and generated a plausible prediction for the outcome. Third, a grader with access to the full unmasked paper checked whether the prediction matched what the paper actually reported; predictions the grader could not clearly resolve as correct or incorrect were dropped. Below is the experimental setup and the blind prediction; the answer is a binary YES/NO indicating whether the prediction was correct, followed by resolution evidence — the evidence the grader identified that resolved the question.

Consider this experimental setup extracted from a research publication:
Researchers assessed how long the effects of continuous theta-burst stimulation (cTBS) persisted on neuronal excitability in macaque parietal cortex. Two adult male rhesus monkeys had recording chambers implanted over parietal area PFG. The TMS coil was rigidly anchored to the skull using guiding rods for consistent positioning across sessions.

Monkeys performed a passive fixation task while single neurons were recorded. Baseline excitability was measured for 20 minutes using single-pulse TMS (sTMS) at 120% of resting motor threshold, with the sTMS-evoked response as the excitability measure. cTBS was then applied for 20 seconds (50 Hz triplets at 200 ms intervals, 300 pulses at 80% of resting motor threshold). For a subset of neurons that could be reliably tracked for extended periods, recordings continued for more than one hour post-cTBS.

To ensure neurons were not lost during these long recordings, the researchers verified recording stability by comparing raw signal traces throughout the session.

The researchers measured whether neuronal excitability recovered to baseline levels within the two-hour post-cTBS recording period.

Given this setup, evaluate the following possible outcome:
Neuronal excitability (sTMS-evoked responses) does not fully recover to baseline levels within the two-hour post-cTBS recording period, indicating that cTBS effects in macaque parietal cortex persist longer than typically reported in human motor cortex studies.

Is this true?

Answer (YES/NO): YES